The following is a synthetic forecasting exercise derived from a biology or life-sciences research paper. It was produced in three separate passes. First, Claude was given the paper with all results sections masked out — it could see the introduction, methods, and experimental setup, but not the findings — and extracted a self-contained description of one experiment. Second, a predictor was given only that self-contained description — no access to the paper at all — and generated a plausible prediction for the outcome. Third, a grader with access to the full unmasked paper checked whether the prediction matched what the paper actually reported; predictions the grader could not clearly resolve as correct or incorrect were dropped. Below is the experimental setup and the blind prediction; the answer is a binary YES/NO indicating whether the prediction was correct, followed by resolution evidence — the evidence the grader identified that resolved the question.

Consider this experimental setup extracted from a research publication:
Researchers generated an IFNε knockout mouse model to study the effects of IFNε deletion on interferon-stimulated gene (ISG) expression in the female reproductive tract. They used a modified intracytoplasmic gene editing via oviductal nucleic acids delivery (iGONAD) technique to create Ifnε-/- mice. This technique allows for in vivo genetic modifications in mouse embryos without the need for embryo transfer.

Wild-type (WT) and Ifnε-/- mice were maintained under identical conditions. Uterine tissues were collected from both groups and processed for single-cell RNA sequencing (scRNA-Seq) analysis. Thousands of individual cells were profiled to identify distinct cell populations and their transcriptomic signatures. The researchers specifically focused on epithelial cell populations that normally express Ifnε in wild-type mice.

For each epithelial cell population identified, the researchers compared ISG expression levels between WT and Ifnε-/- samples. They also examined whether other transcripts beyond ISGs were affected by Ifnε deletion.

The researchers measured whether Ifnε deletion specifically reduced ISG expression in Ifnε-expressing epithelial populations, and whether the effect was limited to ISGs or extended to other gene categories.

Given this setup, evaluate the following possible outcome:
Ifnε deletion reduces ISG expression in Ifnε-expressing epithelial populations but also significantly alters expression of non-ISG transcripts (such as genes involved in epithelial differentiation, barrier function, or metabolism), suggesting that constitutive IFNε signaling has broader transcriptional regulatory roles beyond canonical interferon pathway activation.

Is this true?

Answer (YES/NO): NO